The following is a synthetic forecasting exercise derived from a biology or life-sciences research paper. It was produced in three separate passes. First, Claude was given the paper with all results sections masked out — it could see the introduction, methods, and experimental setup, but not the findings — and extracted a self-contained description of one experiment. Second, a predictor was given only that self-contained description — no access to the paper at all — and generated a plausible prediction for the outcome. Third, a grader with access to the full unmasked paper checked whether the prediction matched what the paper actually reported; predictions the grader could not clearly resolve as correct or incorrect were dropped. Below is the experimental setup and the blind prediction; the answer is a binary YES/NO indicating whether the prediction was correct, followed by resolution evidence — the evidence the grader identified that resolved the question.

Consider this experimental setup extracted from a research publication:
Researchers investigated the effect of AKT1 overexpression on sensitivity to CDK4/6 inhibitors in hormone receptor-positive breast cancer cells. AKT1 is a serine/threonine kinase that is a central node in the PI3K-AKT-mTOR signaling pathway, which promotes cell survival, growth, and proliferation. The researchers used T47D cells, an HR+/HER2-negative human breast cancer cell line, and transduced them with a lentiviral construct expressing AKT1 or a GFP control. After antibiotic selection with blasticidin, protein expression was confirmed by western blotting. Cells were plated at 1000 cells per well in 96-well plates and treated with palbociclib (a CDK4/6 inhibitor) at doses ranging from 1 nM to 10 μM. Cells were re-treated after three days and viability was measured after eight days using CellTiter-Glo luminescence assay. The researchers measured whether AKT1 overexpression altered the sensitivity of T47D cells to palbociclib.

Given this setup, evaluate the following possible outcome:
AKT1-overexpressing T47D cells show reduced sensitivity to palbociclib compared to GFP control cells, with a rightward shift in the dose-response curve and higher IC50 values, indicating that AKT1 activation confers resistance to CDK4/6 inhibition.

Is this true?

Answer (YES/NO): YES